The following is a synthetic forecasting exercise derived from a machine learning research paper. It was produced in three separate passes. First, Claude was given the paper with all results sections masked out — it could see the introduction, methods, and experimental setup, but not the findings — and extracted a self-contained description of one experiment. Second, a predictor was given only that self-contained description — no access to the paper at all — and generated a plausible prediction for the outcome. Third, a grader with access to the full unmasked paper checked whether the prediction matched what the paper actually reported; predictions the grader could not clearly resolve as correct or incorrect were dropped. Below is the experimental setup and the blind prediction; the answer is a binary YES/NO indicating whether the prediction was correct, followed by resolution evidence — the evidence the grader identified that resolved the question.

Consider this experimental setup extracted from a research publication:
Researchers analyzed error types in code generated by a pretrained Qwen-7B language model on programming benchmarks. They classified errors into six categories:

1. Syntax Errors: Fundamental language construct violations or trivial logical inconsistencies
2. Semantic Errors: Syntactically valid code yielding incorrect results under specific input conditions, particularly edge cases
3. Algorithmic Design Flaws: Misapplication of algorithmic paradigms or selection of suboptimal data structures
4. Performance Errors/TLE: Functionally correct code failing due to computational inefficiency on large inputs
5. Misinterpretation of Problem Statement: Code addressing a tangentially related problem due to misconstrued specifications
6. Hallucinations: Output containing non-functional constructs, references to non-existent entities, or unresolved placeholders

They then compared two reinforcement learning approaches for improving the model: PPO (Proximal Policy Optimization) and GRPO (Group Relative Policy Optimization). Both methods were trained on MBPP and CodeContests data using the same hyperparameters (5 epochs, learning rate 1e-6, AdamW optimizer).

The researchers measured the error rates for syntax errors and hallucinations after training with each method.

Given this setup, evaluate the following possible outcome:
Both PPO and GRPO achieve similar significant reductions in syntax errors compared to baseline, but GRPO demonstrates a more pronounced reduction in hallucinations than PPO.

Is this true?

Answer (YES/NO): NO